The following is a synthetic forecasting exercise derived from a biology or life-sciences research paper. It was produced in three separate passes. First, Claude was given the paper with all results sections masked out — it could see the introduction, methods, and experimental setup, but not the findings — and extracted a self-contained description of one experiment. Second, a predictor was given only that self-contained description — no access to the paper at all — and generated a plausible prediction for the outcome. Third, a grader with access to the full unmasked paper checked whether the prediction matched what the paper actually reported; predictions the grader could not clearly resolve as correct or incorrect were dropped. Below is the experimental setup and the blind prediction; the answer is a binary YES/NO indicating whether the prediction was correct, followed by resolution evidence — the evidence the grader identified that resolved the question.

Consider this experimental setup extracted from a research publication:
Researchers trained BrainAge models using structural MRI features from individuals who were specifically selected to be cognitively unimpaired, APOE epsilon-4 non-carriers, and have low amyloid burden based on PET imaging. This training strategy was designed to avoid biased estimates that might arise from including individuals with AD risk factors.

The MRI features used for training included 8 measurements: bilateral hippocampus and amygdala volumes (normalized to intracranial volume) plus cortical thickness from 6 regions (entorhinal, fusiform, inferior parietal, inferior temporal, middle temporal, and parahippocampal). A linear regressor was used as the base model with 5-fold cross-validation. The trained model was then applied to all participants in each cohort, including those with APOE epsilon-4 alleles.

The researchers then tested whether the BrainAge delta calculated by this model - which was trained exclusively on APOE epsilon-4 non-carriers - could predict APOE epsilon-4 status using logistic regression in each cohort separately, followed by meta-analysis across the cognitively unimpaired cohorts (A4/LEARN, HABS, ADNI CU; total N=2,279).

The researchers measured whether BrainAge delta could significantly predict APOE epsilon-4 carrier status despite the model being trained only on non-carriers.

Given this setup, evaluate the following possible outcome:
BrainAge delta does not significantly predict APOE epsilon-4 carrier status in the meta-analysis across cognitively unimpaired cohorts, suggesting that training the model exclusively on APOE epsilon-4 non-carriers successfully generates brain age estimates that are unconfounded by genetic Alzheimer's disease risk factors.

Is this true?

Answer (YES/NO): YES